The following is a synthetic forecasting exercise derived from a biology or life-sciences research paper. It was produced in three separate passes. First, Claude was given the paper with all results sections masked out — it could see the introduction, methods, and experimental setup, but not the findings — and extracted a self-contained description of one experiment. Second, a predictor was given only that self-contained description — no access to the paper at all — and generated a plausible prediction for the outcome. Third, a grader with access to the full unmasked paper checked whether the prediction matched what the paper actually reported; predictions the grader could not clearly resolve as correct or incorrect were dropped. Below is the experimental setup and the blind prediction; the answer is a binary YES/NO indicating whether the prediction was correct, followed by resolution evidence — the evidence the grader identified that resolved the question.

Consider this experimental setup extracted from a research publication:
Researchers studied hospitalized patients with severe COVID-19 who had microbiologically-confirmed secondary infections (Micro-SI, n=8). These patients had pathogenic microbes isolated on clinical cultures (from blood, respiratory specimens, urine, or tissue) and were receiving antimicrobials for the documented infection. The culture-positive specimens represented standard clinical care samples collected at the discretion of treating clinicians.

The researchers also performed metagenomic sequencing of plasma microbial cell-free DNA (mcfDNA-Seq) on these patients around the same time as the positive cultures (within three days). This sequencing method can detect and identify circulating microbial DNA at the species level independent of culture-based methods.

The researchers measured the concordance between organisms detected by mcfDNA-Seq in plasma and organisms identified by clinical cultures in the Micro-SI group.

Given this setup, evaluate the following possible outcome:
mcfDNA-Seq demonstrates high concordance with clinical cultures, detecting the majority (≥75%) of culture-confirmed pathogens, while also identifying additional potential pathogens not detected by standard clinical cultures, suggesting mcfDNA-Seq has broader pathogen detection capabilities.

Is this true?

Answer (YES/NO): YES